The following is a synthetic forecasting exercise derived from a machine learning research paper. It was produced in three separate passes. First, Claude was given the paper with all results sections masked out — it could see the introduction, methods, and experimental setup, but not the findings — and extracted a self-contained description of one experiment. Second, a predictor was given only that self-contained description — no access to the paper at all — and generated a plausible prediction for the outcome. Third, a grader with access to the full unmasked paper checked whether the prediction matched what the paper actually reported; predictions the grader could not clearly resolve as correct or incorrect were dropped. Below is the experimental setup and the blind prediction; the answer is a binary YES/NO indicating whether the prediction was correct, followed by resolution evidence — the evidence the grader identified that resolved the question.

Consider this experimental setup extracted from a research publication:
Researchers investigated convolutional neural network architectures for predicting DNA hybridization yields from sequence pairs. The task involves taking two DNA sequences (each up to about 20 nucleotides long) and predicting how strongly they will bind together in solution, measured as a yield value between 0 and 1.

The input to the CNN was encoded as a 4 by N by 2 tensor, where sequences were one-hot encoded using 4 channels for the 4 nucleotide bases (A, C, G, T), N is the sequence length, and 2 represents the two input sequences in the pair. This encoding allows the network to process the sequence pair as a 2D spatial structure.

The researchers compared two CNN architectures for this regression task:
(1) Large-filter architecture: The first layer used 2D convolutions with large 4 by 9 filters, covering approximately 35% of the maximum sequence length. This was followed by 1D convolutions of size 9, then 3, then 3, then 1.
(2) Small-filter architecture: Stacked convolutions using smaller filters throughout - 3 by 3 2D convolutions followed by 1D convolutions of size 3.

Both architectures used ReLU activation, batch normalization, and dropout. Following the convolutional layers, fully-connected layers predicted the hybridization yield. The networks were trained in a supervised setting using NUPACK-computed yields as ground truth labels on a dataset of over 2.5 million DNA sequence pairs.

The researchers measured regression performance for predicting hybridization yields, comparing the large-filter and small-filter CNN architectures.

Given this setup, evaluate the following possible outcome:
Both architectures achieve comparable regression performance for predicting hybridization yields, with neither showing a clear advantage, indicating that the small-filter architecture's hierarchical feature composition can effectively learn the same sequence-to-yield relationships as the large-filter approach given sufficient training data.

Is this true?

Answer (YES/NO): NO